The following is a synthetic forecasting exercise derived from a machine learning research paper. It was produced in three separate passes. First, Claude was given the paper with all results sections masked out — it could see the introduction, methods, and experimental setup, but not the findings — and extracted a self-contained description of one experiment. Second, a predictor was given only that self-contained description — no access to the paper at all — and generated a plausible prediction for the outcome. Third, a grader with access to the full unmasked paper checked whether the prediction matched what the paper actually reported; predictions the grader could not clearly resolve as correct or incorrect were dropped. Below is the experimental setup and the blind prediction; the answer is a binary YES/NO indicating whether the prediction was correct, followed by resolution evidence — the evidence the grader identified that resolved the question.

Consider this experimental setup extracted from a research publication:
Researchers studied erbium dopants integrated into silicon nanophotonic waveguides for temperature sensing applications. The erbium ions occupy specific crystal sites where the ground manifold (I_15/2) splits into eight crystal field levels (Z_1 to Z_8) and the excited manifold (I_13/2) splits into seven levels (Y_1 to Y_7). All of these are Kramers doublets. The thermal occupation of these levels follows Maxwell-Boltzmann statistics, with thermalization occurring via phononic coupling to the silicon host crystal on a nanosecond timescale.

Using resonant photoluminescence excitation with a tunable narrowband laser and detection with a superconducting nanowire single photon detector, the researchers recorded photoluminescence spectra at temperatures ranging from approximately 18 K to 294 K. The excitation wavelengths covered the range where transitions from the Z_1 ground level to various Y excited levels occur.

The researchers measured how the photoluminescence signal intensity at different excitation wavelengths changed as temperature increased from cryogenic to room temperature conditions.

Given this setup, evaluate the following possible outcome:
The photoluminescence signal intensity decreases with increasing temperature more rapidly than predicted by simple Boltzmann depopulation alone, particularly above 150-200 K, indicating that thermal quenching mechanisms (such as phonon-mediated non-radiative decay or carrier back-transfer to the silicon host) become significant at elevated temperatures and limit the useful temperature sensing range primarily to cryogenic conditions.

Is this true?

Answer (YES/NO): NO